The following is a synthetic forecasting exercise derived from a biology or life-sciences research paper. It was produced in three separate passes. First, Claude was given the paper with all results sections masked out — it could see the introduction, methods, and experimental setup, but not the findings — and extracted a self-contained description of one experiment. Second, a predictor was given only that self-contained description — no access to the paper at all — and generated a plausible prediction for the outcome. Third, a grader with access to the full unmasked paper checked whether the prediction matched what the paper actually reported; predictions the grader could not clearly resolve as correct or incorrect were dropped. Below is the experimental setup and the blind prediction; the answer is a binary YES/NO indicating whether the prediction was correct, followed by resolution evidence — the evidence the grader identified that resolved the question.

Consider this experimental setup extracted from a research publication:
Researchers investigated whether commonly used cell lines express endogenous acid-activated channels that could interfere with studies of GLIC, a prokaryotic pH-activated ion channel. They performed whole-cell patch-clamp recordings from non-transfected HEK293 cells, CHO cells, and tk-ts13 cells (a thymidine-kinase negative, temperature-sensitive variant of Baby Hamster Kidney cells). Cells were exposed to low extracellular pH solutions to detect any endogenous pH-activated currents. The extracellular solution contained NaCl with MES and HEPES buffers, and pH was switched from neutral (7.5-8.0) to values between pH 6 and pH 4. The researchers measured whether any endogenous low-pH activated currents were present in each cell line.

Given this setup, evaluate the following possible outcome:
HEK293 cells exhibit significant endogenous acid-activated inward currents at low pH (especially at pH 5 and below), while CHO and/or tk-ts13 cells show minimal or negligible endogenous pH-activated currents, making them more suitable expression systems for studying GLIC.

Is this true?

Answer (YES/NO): NO